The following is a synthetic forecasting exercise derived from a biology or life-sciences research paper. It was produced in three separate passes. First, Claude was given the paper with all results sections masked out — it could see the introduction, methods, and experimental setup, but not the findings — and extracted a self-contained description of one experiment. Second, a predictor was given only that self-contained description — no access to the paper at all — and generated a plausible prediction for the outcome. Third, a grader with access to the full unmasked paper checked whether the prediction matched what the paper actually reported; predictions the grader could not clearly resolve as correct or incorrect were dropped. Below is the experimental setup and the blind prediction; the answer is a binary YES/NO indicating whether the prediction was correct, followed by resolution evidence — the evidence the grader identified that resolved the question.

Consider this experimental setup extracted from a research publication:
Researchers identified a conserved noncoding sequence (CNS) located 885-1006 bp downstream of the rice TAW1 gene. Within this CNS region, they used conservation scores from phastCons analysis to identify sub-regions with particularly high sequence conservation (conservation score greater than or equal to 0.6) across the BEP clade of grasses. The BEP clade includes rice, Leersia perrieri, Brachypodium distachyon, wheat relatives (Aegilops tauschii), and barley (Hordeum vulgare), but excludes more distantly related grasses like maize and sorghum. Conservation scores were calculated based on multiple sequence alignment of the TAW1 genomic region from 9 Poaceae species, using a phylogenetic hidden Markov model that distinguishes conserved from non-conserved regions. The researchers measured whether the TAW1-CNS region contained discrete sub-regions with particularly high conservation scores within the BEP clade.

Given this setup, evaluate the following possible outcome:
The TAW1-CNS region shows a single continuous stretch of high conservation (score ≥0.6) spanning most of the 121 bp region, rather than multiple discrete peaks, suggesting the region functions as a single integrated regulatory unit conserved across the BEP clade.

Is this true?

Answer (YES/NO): NO